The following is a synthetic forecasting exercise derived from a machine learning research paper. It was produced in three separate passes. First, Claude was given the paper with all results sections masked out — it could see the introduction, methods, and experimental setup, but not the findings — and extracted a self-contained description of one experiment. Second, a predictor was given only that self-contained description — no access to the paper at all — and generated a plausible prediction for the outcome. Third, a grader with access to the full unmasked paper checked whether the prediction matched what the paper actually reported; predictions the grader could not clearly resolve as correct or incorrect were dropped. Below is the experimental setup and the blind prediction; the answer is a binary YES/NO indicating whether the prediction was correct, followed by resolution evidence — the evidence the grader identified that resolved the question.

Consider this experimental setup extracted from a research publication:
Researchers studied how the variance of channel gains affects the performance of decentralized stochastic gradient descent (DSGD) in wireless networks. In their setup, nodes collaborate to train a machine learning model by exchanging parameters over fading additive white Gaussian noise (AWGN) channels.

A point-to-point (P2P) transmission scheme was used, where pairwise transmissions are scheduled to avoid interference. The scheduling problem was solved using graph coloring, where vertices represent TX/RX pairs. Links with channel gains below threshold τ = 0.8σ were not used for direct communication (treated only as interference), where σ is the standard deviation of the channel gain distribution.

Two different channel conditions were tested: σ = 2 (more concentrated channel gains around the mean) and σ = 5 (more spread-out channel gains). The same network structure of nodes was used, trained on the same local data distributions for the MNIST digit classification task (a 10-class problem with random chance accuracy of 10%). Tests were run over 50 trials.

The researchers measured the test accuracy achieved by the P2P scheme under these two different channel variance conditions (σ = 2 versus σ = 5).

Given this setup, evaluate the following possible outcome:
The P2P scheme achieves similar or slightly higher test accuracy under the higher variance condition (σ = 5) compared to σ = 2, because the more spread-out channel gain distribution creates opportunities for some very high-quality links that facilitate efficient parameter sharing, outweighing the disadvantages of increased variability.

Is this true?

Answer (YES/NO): NO